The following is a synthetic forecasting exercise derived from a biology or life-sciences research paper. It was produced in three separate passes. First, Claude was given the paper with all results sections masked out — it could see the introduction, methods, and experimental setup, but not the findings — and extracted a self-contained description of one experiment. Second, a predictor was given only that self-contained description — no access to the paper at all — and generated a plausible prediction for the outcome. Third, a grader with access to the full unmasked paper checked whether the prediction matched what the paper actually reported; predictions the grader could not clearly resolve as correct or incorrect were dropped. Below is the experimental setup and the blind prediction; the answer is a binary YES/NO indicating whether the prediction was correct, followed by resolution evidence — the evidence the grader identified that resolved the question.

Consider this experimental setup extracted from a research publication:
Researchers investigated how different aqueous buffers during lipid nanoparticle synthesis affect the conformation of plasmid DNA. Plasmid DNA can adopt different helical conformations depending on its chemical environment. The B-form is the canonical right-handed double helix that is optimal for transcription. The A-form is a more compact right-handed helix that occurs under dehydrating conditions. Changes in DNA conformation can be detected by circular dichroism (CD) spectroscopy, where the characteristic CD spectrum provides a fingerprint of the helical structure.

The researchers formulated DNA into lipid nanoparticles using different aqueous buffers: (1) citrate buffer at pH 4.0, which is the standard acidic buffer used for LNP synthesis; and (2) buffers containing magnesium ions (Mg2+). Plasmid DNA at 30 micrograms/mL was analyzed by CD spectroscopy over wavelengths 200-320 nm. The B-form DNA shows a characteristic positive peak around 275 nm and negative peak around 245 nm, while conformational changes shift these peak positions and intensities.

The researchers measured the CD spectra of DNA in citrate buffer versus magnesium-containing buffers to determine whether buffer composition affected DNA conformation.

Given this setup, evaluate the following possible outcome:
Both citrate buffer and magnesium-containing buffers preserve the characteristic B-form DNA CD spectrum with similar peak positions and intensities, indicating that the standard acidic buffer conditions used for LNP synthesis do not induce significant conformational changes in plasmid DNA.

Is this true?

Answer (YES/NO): NO